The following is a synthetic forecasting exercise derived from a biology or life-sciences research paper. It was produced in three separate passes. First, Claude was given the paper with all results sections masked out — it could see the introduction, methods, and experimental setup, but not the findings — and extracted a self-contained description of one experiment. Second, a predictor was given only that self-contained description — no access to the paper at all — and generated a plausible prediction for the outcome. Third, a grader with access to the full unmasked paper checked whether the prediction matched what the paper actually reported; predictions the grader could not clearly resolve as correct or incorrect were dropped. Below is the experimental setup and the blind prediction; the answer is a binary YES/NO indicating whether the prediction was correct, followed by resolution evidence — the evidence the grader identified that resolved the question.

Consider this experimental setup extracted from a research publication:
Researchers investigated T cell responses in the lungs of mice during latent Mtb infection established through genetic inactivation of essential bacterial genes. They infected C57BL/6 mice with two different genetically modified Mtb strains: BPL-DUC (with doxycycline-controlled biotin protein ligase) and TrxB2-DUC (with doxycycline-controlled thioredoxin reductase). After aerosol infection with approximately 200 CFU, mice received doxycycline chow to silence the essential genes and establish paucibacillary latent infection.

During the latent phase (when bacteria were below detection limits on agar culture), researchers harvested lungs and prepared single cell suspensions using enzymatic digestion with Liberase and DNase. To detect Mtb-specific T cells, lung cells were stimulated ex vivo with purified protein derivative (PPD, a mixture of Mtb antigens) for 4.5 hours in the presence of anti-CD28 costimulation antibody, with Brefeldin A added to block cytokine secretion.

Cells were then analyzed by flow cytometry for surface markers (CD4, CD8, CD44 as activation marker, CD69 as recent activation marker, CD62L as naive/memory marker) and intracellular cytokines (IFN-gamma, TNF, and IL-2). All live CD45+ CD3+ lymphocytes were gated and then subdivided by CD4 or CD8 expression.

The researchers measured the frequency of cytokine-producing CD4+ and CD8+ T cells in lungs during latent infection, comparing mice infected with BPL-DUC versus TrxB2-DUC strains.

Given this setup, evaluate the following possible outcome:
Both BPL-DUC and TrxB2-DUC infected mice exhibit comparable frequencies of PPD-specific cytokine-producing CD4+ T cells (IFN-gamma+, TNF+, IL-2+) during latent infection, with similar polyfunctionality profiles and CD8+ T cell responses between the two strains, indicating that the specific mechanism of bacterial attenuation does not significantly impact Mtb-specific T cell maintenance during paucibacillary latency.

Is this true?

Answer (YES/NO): YES